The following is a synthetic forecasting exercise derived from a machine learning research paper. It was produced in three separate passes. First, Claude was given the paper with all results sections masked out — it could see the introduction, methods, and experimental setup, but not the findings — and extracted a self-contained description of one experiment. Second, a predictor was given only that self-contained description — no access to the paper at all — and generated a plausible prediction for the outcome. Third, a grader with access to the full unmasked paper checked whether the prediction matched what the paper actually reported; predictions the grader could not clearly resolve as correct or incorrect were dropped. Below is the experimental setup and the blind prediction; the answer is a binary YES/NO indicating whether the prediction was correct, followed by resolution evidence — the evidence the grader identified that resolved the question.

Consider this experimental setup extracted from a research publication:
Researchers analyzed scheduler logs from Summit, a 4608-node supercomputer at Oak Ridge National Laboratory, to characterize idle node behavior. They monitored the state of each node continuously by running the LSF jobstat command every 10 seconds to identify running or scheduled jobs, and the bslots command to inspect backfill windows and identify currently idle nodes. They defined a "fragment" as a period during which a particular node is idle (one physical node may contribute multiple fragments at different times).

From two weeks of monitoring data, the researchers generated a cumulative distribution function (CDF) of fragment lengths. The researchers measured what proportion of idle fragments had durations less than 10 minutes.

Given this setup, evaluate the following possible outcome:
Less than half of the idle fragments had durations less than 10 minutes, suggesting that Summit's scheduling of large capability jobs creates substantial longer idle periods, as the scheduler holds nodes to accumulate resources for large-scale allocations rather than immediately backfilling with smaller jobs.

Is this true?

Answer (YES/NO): NO